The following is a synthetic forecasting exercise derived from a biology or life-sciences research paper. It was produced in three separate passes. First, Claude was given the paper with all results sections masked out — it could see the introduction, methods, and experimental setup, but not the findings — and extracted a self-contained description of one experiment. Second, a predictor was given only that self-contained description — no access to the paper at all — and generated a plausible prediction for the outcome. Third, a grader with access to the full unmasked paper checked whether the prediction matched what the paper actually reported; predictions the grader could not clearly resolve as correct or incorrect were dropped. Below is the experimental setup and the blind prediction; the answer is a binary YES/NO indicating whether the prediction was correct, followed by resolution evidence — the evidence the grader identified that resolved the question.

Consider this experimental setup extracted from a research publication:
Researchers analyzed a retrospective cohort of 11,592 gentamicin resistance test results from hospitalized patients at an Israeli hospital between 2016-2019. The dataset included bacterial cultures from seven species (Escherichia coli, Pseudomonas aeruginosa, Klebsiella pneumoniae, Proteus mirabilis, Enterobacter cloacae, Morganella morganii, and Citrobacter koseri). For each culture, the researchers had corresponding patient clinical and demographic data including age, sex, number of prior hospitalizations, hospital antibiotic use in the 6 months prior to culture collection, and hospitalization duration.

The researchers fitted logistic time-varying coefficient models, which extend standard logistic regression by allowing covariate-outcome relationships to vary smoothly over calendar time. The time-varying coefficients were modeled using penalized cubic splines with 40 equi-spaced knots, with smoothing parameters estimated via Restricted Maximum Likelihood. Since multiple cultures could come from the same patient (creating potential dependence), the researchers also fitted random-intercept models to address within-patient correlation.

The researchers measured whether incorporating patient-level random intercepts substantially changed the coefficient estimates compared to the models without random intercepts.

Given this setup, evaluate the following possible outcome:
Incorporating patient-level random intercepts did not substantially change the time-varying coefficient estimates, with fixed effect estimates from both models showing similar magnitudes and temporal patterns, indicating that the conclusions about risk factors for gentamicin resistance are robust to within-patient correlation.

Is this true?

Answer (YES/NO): YES